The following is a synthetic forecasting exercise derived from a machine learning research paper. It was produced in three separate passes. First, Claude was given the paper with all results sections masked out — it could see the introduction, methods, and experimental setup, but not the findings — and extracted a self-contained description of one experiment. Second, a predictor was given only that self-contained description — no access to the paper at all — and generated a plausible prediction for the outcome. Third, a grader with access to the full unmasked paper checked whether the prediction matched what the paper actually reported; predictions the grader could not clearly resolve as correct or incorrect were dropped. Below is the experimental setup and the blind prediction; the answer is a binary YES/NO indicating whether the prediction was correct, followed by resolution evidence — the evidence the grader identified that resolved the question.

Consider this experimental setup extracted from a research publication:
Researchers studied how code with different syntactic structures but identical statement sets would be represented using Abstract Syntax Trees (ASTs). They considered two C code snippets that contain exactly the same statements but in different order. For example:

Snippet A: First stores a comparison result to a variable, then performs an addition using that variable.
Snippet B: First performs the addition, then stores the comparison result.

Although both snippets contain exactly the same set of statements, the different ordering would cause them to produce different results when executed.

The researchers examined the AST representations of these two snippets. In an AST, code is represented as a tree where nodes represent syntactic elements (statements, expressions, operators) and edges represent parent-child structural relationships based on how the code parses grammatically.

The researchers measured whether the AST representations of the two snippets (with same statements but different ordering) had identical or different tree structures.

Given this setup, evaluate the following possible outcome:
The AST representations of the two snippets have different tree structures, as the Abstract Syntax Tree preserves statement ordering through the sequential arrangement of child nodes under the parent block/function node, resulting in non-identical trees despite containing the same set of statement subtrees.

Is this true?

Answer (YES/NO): NO